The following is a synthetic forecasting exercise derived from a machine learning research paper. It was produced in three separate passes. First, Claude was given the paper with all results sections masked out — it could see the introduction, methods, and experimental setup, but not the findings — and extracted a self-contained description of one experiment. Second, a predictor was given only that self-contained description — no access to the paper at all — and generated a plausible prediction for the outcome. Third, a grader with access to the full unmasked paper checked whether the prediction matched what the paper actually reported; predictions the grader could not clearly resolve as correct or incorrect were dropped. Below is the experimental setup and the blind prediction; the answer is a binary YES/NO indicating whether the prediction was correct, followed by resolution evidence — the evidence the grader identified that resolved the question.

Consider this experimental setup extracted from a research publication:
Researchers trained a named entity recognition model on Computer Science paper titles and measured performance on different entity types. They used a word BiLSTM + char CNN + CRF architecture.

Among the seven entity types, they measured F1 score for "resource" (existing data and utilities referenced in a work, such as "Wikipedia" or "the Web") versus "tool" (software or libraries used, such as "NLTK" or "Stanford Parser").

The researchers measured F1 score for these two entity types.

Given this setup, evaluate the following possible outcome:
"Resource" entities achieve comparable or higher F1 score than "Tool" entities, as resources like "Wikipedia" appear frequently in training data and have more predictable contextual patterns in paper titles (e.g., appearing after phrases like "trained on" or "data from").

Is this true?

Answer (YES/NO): YES